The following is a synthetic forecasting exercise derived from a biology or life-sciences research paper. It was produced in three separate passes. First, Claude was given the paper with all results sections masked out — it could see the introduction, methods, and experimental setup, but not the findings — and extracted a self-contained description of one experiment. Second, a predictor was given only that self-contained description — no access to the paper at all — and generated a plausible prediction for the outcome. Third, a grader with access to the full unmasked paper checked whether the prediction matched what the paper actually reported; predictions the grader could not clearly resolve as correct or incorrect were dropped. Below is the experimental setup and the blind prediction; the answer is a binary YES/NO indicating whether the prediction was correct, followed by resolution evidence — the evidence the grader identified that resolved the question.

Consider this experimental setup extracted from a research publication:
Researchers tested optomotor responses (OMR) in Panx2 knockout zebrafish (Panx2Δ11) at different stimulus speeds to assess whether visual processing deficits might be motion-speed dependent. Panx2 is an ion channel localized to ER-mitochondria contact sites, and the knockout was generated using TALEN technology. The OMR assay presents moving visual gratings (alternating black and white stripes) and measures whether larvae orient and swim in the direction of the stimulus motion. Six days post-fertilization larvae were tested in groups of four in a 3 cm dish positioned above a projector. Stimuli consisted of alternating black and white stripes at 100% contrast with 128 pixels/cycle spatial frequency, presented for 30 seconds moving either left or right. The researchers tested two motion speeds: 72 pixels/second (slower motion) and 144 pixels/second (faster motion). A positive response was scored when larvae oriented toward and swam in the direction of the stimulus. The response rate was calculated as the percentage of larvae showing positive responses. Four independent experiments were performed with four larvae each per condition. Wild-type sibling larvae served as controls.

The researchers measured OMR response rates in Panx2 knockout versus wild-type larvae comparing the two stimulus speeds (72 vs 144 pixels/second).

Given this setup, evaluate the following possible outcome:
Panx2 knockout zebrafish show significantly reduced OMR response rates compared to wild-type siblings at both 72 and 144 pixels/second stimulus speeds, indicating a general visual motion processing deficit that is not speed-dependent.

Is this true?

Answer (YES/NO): YES